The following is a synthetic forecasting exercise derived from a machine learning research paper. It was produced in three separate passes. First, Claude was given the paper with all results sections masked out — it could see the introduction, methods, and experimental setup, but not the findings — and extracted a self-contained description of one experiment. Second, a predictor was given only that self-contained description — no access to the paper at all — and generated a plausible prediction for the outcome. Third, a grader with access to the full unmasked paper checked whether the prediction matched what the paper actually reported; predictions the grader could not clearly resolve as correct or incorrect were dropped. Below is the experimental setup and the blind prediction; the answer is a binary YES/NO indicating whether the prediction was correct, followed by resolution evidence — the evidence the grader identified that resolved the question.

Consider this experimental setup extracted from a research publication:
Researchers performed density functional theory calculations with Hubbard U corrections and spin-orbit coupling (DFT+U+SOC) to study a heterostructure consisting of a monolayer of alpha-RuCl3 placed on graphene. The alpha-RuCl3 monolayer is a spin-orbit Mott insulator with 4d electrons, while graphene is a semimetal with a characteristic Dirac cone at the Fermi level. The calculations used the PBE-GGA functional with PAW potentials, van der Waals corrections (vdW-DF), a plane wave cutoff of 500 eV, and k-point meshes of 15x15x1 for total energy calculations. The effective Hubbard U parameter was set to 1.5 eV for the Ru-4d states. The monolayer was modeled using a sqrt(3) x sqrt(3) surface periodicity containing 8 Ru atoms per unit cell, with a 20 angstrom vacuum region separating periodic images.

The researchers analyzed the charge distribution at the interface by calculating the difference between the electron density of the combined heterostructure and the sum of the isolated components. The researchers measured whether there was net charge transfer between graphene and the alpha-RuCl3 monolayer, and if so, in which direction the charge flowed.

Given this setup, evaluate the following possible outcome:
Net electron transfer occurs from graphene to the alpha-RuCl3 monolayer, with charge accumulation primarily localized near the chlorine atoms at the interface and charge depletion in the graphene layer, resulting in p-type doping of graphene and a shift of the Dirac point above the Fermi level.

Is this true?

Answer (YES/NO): YES